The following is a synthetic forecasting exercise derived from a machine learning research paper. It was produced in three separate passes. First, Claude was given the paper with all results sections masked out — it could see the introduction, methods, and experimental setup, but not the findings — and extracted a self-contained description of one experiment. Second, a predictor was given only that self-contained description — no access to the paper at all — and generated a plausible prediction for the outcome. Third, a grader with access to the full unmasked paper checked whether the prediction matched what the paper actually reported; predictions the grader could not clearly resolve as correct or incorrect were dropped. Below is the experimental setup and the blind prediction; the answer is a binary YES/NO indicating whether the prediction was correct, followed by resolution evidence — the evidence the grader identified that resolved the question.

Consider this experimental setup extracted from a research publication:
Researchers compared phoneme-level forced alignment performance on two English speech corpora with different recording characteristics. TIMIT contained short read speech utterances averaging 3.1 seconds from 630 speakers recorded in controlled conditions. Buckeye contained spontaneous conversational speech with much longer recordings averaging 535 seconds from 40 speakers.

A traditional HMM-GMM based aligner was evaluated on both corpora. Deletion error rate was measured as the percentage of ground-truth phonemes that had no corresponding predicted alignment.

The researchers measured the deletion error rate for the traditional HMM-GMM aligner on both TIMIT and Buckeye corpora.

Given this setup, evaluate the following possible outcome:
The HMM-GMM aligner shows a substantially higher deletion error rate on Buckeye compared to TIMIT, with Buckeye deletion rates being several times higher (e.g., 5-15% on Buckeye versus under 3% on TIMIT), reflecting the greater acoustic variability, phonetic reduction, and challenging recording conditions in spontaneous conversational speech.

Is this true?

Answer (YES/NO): NO